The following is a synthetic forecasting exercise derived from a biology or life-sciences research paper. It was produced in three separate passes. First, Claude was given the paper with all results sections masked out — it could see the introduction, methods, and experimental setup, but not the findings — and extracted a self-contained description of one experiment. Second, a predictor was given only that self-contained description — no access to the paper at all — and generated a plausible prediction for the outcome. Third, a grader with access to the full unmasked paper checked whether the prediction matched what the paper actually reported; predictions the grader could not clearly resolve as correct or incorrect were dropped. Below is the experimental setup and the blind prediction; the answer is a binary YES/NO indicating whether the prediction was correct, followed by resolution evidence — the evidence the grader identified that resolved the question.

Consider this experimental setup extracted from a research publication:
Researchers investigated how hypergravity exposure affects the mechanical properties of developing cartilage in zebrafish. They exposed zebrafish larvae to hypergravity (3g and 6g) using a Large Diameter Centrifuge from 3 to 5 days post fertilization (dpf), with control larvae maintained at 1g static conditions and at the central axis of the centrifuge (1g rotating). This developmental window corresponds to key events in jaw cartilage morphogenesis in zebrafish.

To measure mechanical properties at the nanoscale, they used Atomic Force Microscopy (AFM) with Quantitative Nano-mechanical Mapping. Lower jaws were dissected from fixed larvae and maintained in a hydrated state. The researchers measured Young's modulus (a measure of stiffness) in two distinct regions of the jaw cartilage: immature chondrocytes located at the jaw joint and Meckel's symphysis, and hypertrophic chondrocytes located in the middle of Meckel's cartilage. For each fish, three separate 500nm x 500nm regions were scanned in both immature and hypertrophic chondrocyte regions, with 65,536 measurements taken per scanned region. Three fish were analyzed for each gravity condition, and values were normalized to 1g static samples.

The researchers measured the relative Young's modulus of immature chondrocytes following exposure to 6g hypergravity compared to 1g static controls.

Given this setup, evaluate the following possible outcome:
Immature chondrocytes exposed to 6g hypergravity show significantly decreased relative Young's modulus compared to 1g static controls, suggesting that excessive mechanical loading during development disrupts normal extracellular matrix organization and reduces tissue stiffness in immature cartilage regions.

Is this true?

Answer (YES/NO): NO